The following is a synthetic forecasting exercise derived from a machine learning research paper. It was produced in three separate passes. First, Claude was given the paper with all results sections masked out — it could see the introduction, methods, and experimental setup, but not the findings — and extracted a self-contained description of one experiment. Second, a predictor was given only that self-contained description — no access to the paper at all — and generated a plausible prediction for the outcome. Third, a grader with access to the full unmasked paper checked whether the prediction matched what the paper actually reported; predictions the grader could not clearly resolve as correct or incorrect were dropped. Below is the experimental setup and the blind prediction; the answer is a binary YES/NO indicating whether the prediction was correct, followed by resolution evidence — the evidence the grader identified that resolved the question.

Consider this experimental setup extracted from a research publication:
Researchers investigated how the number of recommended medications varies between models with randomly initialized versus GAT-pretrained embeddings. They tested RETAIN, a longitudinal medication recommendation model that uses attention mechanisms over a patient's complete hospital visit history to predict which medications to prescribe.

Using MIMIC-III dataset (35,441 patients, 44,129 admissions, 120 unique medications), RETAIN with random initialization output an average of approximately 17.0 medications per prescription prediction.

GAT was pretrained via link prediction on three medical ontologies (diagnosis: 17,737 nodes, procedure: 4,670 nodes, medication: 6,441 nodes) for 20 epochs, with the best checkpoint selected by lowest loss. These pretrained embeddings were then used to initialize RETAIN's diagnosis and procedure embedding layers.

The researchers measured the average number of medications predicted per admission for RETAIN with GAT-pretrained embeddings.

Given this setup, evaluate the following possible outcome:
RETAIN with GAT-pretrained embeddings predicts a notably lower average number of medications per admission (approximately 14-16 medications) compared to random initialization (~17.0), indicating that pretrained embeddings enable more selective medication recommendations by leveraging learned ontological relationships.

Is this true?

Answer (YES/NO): YES